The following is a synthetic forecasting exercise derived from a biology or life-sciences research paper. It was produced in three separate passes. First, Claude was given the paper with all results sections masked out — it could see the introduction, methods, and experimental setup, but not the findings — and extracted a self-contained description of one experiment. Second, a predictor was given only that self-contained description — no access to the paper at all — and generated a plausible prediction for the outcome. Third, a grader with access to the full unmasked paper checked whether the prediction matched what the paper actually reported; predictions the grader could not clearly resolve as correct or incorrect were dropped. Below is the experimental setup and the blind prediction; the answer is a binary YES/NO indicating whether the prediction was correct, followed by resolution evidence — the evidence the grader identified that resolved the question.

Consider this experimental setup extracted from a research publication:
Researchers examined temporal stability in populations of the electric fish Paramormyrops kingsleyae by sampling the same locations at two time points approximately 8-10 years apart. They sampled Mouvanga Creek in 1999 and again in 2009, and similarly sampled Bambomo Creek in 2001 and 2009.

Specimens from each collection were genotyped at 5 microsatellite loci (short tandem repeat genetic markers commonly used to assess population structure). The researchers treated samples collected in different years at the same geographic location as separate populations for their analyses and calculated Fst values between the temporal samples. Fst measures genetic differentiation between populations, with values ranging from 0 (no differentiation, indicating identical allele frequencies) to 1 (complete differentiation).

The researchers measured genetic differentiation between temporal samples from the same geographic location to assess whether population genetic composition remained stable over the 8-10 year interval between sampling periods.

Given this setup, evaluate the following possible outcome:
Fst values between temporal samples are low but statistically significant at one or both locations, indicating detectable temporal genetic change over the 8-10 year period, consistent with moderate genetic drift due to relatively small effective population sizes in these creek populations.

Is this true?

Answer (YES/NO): NO